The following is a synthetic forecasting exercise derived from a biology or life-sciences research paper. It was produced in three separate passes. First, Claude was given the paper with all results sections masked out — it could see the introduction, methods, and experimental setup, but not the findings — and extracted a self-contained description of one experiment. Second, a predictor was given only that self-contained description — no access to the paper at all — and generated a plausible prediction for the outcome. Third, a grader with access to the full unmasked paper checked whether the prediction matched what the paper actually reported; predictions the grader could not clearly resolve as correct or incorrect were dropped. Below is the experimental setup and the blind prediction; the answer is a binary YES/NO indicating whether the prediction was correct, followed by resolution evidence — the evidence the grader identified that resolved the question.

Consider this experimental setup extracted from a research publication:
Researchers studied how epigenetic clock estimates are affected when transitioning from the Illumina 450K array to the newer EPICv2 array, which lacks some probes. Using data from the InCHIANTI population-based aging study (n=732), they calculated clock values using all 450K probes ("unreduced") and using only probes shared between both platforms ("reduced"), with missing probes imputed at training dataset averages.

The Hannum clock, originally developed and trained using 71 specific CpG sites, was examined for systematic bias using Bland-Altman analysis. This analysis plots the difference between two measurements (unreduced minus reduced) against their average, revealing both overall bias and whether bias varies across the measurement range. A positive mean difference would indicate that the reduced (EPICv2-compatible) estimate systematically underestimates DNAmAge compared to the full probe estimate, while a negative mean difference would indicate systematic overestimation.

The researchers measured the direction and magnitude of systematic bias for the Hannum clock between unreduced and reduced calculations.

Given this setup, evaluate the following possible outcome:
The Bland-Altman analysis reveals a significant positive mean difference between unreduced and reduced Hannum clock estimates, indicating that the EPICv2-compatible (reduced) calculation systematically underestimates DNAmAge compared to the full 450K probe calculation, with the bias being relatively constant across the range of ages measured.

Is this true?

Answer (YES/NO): NO